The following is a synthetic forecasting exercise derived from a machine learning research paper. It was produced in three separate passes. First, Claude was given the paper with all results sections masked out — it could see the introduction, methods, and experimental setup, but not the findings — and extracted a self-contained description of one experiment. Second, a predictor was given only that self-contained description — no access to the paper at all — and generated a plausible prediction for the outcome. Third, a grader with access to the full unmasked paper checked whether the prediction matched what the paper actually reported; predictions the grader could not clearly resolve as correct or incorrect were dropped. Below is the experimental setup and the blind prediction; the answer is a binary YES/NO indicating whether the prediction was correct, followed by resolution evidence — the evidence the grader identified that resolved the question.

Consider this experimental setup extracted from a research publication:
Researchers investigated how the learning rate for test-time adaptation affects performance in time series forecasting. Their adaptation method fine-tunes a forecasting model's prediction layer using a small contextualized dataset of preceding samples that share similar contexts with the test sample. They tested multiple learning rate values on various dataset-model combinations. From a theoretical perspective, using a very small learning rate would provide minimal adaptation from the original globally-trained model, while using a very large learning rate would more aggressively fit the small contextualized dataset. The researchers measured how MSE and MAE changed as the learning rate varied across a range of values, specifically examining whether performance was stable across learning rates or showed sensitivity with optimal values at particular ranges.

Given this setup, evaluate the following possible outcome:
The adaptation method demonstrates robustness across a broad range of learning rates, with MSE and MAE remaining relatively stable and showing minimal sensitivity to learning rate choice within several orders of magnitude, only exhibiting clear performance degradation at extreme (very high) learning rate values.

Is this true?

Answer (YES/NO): NO